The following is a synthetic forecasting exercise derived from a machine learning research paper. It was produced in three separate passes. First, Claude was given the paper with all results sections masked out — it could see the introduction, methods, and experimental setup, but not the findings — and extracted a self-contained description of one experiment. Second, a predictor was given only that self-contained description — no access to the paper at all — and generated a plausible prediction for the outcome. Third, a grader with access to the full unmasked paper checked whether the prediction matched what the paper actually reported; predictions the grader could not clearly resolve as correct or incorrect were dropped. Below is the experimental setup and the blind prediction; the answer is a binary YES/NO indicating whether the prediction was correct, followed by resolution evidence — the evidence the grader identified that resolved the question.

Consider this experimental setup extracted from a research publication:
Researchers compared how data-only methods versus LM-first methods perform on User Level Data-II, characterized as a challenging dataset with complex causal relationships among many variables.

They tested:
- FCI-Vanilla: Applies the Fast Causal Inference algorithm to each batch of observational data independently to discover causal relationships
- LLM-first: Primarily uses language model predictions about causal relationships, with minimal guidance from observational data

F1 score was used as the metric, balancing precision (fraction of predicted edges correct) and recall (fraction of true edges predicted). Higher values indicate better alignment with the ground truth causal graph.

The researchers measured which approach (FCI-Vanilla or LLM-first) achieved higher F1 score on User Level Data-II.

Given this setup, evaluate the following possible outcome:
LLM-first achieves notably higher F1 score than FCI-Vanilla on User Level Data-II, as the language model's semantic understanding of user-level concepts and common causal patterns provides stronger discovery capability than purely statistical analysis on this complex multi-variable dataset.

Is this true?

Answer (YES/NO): YES